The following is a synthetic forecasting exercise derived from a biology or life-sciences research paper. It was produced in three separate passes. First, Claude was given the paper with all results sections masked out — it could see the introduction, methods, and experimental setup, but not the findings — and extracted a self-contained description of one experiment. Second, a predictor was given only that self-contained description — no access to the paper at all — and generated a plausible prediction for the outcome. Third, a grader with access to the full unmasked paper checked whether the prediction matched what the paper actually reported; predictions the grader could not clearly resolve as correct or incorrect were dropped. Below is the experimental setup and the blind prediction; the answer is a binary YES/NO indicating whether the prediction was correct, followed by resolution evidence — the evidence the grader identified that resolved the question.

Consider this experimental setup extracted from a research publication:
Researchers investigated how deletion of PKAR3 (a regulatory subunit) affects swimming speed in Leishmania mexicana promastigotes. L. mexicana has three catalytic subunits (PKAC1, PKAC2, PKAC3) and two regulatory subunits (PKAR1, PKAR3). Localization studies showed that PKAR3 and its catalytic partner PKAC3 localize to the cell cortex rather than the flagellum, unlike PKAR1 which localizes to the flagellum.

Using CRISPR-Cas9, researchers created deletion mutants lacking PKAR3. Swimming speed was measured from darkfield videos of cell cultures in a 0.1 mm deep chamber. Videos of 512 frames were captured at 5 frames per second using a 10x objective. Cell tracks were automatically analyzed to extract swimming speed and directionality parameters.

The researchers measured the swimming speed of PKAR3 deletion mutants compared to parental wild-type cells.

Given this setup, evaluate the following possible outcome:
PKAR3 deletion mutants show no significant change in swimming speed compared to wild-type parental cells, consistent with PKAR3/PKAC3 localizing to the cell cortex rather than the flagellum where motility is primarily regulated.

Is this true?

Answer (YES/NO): NO